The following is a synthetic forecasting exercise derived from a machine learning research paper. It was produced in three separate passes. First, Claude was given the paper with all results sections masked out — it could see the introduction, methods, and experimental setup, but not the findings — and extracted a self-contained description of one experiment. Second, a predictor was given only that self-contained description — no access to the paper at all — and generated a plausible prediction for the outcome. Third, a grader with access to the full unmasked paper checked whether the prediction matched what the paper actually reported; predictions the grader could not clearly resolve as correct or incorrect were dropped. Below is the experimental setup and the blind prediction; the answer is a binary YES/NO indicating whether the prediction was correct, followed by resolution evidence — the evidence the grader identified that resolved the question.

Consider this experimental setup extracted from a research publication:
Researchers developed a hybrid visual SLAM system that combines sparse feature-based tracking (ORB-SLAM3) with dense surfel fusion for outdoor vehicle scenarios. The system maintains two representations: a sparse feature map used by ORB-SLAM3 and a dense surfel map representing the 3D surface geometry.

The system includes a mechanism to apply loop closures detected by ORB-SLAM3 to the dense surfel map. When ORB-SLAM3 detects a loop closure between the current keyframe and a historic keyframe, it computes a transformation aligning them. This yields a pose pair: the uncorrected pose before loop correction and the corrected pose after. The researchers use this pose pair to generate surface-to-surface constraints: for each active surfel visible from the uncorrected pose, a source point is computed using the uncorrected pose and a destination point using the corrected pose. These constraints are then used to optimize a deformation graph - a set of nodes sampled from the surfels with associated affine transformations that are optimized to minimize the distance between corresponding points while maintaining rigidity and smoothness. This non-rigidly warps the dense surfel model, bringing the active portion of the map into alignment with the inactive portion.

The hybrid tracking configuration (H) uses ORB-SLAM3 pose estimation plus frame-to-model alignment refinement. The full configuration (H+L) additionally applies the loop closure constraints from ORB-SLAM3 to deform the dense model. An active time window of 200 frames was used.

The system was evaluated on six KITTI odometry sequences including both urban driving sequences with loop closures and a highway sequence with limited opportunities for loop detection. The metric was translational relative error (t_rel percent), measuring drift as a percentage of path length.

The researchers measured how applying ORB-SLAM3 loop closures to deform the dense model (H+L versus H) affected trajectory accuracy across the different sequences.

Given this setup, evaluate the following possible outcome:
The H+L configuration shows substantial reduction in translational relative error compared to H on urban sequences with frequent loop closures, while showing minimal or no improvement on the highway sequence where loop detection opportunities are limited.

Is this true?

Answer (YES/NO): NO